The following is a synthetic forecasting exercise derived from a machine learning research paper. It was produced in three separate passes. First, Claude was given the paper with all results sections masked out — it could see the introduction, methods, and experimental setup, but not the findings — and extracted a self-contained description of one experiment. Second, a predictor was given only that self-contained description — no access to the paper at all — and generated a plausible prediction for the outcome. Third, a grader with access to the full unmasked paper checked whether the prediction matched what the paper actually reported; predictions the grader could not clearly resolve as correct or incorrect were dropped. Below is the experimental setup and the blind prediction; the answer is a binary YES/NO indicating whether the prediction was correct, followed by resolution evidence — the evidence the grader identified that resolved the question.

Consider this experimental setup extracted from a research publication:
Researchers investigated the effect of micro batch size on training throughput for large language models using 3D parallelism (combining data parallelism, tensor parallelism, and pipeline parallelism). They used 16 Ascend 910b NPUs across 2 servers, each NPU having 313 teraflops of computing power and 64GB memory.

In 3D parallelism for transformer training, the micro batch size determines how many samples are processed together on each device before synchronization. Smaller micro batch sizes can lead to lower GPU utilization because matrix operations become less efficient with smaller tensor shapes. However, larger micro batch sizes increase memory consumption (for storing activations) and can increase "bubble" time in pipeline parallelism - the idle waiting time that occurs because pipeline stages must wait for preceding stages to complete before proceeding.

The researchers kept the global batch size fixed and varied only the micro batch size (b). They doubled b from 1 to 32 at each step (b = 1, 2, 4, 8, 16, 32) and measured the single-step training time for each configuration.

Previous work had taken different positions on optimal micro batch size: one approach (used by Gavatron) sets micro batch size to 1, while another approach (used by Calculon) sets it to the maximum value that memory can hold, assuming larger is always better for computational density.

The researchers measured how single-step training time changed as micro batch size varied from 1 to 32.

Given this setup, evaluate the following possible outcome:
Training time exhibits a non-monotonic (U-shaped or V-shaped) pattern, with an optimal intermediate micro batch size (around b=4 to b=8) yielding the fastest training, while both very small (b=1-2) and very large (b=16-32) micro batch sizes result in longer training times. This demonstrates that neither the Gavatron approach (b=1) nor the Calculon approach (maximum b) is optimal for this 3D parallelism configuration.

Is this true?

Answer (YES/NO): YES